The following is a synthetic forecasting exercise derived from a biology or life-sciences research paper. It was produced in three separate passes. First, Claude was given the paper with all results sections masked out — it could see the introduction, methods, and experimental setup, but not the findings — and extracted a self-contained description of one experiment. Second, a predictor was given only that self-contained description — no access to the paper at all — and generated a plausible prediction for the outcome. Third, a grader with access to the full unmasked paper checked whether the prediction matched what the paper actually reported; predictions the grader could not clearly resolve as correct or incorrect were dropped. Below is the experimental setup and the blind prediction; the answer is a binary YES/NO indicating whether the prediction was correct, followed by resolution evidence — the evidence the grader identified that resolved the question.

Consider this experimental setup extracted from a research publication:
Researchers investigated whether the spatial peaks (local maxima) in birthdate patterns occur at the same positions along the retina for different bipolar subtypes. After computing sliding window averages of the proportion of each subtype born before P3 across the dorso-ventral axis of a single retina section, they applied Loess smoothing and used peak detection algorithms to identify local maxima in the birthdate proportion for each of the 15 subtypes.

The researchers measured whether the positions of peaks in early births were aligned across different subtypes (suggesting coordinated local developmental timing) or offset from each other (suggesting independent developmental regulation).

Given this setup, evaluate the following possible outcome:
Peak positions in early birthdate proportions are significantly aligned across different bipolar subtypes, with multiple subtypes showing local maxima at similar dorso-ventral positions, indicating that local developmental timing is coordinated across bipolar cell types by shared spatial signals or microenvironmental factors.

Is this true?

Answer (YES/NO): NO